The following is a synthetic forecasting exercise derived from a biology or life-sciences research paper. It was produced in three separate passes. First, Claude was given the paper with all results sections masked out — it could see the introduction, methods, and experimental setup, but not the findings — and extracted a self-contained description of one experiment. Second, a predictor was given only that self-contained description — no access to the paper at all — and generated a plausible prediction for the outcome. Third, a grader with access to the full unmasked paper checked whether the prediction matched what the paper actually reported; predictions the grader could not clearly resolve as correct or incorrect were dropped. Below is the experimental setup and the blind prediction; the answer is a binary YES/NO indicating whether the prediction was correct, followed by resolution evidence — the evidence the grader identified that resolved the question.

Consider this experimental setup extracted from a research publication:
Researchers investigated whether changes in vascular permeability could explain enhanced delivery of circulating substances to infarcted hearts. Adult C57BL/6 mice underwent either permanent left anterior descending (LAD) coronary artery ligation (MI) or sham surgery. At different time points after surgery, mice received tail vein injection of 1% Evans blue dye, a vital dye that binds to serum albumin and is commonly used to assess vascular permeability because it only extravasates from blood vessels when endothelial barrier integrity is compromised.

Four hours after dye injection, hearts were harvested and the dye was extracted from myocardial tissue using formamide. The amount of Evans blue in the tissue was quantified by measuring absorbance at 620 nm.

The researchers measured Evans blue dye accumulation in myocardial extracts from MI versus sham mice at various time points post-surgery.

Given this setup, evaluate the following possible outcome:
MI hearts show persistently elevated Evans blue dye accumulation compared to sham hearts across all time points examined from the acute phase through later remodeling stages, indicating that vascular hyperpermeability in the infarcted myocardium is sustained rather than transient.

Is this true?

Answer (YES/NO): NO